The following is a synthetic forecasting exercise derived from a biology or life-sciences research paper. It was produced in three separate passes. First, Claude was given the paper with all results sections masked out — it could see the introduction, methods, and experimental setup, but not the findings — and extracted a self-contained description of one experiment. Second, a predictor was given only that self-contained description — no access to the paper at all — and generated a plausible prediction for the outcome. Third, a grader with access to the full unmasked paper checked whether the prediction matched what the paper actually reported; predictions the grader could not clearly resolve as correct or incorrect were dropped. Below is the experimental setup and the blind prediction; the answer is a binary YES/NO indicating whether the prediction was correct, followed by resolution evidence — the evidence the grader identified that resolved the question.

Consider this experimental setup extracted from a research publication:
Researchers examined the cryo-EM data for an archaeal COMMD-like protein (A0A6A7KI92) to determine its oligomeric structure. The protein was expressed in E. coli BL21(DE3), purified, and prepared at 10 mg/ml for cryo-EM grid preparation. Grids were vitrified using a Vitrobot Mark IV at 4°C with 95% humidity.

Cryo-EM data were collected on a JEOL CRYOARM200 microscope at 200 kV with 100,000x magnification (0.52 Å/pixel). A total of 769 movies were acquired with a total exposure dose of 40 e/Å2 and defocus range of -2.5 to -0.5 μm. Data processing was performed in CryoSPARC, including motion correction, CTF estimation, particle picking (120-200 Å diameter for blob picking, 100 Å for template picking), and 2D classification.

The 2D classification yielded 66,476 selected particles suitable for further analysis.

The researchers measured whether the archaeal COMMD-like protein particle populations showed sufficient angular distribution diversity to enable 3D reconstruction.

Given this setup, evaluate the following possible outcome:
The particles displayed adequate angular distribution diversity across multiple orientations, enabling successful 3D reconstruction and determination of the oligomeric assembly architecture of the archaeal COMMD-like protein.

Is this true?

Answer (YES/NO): NO